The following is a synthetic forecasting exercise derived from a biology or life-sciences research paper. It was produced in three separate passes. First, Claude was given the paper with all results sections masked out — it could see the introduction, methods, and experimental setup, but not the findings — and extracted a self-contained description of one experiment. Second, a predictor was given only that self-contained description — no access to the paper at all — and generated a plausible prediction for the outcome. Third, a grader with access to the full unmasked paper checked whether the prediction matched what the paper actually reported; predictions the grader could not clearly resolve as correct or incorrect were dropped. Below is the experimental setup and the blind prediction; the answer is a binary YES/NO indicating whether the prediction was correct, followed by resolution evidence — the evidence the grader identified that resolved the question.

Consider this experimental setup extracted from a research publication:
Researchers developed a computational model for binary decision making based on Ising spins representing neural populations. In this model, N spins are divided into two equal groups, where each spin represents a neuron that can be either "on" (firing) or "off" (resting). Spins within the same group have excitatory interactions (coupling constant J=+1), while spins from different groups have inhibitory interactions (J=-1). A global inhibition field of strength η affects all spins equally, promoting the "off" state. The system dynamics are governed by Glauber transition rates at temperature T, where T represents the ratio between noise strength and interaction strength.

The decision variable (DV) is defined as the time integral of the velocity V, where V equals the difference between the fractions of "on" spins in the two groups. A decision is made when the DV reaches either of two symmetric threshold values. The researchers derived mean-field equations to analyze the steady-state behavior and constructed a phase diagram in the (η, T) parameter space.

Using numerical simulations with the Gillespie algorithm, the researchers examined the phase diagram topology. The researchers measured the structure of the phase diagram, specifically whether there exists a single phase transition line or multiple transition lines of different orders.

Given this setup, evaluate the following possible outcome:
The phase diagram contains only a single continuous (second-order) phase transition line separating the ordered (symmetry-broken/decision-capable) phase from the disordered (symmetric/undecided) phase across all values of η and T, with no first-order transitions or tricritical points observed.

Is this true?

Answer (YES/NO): NO